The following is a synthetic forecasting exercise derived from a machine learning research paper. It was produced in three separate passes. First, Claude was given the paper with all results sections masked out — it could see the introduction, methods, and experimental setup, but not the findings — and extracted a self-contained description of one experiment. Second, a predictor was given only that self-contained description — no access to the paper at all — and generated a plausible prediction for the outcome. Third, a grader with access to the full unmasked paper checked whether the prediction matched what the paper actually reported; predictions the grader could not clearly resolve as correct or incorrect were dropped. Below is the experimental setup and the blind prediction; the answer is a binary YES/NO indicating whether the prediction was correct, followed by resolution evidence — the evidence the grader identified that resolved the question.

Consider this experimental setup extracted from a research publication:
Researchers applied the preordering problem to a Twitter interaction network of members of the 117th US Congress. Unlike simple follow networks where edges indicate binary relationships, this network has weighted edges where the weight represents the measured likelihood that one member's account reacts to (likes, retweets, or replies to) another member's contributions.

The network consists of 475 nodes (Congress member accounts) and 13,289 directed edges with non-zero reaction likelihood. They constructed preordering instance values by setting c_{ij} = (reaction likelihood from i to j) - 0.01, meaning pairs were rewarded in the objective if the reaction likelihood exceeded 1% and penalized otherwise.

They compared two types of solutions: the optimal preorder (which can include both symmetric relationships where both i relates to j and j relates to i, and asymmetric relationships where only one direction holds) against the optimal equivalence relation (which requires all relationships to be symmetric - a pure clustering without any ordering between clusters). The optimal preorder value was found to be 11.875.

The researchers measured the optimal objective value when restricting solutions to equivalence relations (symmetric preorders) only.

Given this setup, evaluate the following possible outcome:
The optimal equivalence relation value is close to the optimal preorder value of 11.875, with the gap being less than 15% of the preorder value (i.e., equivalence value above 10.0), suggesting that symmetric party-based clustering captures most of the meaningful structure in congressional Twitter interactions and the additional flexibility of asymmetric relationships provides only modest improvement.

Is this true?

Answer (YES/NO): NO